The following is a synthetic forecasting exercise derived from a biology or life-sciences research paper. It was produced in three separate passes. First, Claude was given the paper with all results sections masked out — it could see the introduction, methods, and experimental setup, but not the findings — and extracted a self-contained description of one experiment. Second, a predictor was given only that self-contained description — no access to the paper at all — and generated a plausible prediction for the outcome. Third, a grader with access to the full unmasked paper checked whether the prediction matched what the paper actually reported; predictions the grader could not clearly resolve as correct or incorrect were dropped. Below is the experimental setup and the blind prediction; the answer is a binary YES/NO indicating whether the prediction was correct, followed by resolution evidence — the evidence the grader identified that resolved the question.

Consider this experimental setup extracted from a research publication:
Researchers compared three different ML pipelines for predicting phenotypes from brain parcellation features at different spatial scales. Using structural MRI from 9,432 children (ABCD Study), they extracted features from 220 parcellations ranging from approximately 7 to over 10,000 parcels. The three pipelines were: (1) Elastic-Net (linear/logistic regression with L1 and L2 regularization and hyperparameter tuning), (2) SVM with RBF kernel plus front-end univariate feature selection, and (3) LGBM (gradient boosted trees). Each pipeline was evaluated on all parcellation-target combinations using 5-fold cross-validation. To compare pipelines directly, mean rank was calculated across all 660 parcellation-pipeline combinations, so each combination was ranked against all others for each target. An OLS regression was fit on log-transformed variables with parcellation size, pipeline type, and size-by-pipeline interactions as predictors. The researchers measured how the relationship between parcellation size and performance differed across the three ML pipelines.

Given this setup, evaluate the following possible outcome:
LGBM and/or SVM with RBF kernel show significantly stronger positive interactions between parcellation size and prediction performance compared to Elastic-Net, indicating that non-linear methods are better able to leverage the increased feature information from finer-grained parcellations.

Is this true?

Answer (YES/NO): NO